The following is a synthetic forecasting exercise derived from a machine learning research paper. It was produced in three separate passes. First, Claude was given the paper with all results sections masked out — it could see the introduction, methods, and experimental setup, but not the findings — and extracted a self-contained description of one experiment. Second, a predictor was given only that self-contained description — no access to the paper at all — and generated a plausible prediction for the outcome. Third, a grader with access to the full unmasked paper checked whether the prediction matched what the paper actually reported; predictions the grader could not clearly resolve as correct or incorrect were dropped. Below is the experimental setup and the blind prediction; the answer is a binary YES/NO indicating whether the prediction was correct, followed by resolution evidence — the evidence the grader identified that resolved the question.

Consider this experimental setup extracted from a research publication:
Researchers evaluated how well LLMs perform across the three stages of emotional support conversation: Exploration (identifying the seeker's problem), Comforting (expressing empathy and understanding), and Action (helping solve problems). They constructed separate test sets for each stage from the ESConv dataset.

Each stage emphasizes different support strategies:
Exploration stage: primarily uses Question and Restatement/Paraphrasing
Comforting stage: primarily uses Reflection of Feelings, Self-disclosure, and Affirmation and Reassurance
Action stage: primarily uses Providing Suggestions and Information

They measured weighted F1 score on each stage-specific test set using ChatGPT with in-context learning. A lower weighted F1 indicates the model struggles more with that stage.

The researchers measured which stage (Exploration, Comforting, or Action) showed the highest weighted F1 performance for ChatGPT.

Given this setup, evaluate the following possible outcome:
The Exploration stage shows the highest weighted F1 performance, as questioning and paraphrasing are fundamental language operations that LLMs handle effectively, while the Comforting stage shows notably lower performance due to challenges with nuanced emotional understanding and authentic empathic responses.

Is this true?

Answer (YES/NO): NO